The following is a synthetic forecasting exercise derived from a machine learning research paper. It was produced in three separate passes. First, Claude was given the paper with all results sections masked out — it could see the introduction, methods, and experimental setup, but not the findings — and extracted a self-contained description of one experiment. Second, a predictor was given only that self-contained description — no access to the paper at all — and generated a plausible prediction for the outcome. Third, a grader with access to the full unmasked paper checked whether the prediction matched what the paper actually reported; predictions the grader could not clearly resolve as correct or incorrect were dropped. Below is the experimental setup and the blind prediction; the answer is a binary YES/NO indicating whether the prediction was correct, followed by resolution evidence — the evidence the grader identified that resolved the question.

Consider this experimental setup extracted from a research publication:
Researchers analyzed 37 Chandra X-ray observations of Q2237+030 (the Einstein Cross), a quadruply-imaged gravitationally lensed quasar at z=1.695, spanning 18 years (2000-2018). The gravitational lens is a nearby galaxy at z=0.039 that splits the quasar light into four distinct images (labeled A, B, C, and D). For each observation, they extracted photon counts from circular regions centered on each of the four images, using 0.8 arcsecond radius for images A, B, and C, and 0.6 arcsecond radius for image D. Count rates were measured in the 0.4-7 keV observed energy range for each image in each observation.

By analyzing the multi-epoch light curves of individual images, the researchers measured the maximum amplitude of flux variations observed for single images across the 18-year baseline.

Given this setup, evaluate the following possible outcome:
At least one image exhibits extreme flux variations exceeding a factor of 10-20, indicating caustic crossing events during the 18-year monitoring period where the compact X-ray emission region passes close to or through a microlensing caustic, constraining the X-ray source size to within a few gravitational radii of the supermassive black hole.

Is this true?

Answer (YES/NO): NO